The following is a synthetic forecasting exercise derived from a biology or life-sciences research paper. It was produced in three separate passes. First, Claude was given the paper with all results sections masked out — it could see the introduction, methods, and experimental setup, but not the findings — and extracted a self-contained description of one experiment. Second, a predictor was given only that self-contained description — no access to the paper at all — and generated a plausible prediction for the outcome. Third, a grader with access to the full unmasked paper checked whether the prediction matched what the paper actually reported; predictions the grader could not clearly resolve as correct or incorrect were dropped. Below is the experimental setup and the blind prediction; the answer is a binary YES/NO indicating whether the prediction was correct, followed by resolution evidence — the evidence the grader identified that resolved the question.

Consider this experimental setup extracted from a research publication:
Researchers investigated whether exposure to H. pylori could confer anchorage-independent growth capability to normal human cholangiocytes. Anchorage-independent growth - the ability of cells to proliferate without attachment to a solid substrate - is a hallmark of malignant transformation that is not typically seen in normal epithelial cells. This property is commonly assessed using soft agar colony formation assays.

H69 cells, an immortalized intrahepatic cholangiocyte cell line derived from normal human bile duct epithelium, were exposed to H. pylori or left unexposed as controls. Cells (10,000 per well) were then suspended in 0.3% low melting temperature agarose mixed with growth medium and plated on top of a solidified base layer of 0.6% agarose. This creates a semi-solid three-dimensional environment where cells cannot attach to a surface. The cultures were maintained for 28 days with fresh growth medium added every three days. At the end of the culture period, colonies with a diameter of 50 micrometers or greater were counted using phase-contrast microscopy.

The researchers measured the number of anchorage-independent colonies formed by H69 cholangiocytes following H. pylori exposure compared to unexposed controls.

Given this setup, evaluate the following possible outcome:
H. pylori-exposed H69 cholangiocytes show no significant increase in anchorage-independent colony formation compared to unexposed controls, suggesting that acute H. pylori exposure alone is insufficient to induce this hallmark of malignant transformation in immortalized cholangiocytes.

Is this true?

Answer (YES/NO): NO